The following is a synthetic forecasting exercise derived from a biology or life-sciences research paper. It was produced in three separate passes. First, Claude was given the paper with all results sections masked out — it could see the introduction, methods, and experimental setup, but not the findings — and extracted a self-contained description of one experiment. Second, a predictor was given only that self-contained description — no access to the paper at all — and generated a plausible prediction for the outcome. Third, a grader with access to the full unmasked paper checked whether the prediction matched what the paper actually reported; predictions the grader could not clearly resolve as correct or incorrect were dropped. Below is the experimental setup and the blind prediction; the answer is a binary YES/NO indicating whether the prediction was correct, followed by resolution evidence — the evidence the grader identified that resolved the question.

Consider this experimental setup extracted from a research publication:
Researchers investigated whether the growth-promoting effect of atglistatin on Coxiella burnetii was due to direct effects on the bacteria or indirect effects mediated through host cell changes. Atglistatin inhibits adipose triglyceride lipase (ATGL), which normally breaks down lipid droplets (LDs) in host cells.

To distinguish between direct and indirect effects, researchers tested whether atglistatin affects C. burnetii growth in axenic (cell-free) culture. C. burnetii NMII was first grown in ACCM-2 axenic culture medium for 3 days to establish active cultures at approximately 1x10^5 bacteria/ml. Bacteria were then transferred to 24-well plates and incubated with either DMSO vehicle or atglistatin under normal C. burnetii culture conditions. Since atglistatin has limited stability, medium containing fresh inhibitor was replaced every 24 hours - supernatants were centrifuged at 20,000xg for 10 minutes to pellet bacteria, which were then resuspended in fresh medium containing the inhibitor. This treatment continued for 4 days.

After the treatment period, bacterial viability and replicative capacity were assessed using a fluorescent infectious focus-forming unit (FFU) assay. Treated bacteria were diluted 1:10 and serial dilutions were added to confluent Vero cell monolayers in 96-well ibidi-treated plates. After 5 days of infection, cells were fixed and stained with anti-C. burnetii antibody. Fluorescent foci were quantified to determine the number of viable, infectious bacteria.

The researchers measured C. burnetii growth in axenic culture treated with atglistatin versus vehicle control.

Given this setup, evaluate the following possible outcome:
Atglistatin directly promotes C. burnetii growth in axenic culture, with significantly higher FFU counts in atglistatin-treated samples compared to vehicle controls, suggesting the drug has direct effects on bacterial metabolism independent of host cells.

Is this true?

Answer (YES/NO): NO